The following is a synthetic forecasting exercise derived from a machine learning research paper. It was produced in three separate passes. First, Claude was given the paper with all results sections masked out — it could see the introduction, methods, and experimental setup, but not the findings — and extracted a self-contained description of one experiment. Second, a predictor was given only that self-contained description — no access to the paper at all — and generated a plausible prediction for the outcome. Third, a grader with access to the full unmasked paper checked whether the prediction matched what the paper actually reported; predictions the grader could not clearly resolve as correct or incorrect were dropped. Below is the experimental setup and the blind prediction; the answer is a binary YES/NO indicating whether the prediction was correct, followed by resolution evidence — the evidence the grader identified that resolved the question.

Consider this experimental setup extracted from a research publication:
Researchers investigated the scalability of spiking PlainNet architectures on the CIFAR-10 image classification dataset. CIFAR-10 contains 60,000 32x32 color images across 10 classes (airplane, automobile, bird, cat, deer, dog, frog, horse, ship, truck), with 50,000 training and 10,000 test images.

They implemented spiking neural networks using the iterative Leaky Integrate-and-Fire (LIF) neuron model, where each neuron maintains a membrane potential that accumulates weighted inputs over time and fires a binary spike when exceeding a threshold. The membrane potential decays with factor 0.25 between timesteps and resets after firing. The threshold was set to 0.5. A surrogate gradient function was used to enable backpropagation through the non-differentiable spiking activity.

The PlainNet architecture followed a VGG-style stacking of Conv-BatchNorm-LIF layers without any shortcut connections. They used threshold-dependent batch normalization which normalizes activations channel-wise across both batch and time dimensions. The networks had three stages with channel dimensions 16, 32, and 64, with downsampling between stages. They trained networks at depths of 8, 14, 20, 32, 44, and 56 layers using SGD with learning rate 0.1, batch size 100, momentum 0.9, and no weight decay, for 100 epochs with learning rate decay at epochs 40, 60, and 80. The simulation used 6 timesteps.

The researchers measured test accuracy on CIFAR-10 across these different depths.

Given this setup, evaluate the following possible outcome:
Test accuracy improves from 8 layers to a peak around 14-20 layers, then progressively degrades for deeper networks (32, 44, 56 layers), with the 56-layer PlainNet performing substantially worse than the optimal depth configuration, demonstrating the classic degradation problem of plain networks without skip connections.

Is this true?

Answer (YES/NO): YES